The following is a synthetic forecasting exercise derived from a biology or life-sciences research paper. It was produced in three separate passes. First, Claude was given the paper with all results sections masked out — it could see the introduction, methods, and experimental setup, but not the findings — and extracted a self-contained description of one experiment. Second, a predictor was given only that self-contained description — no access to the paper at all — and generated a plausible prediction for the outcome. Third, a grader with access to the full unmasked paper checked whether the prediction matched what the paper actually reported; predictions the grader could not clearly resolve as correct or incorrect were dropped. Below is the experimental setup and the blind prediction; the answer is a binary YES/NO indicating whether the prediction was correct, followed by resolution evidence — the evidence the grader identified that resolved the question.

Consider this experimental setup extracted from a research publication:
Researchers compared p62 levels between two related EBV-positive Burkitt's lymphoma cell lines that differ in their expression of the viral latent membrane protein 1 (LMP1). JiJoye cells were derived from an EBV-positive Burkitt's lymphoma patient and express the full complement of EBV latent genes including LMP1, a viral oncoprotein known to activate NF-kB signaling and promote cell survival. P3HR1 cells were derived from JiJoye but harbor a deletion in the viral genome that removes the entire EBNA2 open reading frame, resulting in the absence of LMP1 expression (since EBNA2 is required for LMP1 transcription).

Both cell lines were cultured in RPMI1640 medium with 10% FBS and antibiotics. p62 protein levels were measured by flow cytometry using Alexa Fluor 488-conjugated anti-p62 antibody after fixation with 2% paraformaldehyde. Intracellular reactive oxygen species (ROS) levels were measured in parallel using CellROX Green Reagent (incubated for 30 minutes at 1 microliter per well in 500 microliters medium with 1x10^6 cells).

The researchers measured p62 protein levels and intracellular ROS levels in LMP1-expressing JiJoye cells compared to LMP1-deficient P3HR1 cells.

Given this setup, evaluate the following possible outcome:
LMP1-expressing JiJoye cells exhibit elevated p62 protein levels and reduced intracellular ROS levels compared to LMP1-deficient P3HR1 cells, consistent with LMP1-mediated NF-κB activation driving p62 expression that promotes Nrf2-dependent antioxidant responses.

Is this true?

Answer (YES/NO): NO